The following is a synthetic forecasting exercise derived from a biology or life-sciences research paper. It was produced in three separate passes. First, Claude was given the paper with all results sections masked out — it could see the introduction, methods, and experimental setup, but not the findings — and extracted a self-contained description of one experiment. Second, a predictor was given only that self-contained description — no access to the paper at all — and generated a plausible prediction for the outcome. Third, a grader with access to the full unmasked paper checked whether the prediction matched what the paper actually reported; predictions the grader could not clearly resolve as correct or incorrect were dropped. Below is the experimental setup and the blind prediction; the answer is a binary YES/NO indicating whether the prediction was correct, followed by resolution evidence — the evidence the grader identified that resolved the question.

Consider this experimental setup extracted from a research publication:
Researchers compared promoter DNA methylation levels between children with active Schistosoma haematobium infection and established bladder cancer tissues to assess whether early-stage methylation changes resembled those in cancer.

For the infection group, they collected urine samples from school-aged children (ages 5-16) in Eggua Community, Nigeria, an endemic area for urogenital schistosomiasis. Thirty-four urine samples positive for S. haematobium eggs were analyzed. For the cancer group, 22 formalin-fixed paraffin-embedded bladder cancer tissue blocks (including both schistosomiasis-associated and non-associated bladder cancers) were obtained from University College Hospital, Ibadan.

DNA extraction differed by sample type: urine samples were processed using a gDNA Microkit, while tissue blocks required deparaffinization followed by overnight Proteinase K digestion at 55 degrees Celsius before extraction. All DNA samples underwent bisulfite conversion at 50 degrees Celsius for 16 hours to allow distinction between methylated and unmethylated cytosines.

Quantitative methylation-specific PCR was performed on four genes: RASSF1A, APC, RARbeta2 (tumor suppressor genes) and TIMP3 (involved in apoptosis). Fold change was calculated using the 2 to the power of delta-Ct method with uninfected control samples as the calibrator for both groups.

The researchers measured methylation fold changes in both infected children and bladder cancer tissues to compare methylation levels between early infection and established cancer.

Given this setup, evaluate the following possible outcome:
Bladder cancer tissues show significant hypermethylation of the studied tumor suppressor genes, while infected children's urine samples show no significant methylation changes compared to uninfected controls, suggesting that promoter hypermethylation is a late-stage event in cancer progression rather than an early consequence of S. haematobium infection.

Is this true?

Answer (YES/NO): NO